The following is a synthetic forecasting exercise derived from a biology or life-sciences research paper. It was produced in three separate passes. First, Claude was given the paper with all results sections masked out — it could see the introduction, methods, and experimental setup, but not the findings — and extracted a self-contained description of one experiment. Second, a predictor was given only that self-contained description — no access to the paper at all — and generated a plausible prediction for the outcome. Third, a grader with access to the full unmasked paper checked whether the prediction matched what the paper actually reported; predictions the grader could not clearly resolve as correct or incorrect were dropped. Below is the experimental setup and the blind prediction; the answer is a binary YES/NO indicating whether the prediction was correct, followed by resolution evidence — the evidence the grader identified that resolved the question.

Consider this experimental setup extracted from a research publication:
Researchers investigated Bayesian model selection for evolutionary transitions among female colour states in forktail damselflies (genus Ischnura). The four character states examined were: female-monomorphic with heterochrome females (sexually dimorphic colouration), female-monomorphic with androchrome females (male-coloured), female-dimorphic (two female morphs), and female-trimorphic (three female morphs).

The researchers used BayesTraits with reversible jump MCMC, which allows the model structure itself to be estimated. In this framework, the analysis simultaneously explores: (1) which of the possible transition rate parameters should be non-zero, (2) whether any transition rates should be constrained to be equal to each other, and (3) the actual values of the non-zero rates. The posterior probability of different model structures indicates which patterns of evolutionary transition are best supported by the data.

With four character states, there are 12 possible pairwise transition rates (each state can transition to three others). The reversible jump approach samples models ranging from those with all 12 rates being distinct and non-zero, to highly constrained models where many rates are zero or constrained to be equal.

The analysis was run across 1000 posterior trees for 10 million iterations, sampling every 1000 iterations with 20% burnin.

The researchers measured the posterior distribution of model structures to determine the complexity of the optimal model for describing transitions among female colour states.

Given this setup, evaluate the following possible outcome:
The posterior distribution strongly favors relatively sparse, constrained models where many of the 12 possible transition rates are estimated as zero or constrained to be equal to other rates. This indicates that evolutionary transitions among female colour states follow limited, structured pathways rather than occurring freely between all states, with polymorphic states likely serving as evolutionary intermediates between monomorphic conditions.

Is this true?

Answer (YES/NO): YES